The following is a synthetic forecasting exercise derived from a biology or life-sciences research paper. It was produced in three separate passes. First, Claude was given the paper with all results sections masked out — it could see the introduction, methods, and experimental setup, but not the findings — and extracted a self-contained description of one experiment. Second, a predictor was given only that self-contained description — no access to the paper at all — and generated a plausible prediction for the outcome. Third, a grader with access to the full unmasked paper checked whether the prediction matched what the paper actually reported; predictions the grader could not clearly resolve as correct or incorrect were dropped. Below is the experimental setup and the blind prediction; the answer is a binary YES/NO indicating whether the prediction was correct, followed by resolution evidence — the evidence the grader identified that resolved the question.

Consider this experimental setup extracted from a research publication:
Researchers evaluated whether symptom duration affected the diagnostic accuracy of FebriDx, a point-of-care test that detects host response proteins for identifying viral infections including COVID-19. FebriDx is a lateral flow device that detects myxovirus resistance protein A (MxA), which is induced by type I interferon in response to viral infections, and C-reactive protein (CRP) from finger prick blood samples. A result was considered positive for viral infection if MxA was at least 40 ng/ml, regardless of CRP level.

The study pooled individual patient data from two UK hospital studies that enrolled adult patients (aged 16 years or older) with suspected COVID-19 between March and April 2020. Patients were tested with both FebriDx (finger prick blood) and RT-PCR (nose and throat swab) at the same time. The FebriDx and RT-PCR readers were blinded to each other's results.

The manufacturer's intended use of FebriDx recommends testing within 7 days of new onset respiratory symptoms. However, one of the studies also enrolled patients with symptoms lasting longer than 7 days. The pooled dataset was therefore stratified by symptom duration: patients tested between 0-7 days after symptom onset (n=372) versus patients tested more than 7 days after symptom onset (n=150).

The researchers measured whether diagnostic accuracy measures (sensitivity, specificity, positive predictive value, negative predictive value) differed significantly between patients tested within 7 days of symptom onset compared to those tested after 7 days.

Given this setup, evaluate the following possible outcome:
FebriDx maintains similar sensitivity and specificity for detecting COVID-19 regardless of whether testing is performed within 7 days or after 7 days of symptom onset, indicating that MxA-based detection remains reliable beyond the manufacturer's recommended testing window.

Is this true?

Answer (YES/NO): YES